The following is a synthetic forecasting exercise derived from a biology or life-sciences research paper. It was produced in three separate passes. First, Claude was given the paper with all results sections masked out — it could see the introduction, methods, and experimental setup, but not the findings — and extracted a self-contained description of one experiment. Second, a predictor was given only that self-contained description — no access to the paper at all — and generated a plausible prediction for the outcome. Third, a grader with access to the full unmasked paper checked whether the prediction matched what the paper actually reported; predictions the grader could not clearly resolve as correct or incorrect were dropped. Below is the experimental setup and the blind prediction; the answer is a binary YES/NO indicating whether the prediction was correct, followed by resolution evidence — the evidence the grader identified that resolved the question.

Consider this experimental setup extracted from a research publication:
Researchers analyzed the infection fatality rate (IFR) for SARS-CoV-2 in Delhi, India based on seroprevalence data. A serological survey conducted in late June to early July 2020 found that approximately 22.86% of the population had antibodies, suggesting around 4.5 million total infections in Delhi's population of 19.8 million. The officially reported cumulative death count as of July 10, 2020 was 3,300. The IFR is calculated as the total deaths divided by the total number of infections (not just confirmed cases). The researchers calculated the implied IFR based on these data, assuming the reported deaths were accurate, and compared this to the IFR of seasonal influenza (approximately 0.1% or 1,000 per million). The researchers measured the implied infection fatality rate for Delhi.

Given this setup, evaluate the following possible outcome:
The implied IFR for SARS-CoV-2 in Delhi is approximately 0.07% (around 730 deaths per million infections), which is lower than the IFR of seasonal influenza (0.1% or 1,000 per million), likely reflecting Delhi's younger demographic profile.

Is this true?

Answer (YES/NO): NO